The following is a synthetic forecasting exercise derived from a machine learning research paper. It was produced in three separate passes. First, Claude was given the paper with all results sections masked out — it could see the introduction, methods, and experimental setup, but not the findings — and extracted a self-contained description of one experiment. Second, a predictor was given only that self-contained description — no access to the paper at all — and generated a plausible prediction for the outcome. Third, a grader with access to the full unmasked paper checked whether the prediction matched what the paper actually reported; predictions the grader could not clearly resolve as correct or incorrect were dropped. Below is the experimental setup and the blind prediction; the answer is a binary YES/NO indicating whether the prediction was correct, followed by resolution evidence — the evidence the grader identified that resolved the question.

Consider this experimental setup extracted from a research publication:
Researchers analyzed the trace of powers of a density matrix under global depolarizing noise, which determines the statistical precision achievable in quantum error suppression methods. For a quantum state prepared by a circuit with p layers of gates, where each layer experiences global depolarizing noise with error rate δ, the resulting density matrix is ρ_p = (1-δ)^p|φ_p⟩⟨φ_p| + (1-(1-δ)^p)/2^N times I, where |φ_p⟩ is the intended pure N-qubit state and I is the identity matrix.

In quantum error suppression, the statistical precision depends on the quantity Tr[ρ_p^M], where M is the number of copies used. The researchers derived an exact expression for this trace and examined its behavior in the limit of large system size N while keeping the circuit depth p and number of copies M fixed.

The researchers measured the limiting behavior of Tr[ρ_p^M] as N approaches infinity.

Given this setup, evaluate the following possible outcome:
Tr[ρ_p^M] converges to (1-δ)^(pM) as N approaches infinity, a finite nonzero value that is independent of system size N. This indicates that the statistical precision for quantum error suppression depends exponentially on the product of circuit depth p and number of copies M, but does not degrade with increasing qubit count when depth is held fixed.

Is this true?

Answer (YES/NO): YES